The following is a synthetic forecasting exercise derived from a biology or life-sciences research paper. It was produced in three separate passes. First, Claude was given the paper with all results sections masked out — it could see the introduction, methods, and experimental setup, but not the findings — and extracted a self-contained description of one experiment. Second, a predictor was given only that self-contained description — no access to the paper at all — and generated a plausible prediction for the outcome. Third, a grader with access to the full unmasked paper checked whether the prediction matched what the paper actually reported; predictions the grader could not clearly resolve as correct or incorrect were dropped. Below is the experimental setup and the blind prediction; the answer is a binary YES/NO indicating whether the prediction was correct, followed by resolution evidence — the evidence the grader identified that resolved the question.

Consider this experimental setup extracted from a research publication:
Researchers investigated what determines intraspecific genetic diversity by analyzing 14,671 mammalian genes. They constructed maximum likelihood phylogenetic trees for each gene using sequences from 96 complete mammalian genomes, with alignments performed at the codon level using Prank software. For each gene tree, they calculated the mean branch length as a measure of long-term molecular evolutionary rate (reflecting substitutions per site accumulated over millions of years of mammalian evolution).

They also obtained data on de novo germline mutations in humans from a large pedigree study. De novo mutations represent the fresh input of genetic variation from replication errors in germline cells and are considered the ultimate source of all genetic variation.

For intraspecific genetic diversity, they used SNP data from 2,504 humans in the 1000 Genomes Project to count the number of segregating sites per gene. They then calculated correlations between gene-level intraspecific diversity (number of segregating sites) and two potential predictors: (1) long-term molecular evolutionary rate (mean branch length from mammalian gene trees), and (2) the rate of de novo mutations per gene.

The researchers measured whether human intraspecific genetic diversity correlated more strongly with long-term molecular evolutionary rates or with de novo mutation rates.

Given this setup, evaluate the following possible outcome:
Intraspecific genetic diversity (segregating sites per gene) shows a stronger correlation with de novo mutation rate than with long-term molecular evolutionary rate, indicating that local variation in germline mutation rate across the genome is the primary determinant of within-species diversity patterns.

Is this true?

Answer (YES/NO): NO